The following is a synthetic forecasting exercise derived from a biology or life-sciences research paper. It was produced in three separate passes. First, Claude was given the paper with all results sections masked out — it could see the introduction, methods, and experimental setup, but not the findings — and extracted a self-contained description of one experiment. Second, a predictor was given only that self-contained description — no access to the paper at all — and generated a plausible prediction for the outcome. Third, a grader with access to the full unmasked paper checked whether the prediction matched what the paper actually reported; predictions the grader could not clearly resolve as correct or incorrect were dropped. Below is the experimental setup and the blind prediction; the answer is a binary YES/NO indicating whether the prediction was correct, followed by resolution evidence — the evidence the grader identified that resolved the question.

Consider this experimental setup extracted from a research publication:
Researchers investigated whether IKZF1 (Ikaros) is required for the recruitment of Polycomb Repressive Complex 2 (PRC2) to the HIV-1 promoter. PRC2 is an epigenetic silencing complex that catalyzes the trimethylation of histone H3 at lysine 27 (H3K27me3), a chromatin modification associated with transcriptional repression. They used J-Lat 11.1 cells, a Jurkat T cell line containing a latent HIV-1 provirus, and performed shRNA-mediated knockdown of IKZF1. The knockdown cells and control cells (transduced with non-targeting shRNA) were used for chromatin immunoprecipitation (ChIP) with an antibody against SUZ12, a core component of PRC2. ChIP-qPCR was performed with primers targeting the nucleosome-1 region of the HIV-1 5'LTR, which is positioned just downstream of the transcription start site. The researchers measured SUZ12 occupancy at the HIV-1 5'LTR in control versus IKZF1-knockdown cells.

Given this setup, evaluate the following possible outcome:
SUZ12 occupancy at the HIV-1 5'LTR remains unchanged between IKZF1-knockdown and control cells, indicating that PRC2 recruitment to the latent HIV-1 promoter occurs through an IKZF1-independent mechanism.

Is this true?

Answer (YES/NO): NO